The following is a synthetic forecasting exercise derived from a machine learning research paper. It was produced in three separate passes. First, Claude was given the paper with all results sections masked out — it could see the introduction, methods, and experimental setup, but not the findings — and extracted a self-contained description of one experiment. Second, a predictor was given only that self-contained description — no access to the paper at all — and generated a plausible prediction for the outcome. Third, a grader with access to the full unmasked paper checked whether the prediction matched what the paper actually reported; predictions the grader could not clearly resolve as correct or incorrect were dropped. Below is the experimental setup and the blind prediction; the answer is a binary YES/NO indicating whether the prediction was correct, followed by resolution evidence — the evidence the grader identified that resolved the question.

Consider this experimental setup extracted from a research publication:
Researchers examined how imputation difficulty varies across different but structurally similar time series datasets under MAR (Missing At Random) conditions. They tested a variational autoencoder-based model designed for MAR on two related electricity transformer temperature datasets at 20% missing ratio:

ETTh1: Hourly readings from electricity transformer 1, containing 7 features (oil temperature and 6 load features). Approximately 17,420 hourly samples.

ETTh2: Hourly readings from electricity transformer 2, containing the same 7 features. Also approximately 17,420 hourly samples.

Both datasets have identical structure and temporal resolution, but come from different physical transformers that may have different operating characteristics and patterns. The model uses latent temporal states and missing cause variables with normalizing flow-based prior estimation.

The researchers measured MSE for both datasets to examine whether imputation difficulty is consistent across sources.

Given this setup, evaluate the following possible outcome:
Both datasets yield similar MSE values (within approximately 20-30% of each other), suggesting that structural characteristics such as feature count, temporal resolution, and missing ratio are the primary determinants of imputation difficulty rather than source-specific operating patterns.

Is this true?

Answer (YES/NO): NO